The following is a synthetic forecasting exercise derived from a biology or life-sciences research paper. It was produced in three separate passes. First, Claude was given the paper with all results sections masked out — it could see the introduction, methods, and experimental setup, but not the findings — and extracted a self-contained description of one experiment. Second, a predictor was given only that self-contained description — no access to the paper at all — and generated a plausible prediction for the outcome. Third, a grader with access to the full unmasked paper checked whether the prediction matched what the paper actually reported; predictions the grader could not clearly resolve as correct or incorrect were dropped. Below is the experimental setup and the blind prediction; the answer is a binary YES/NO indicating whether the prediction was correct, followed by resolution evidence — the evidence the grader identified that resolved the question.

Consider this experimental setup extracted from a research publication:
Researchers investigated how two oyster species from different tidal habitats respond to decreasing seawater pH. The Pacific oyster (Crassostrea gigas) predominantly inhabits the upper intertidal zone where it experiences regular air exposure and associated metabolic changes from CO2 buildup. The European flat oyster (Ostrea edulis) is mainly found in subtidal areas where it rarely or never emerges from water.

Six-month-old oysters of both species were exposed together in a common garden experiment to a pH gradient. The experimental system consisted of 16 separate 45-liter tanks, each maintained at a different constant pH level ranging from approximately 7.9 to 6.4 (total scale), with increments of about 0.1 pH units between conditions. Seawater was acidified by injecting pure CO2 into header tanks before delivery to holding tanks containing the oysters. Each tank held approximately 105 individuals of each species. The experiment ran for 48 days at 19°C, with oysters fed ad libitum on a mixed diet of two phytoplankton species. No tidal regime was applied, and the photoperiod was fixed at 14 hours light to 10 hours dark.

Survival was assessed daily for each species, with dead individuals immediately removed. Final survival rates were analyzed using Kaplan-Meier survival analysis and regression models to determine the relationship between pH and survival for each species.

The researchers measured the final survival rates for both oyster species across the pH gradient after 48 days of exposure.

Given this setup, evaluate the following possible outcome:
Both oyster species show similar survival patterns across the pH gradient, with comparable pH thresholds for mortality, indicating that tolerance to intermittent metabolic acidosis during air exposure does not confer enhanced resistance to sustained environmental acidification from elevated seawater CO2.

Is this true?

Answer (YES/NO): NO